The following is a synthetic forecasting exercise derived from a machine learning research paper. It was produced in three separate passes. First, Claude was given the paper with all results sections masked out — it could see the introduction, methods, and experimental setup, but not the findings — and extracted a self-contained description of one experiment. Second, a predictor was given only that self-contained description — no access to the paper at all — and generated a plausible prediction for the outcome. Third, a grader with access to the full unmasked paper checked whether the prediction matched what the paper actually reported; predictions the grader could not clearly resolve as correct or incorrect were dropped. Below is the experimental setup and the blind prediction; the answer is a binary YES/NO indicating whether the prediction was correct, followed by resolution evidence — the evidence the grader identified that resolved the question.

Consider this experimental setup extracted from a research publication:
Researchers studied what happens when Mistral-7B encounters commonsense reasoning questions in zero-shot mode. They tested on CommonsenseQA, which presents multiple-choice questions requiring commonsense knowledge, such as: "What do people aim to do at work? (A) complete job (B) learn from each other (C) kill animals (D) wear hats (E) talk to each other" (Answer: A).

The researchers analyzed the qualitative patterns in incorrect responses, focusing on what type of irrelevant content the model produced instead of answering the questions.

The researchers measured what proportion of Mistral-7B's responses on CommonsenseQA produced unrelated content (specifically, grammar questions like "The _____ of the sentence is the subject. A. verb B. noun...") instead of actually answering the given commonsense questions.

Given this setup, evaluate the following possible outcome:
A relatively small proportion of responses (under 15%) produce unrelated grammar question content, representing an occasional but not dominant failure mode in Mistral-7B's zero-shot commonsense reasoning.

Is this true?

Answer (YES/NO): NO